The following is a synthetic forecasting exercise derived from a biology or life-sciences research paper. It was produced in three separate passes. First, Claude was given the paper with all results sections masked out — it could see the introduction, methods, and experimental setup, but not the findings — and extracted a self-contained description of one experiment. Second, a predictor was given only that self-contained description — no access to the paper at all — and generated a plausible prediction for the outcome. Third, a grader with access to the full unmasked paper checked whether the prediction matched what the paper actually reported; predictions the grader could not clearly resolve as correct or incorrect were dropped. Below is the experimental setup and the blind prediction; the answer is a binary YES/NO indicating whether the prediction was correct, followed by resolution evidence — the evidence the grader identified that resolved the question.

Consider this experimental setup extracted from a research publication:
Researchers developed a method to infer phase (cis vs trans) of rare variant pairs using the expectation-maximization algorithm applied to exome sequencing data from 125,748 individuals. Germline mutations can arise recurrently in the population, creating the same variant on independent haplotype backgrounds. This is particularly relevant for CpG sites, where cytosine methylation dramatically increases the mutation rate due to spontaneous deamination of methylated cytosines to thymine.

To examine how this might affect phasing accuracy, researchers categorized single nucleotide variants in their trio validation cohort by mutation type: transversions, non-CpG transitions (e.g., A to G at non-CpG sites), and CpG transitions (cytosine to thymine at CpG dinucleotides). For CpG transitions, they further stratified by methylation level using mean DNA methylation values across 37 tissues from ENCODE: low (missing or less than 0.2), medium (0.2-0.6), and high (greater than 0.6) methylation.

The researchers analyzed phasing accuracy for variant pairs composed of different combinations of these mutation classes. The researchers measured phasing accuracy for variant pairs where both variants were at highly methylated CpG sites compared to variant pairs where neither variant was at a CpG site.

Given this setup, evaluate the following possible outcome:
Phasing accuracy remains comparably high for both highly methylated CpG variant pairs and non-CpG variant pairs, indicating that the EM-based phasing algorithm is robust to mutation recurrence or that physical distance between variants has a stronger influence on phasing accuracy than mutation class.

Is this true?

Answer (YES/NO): NO